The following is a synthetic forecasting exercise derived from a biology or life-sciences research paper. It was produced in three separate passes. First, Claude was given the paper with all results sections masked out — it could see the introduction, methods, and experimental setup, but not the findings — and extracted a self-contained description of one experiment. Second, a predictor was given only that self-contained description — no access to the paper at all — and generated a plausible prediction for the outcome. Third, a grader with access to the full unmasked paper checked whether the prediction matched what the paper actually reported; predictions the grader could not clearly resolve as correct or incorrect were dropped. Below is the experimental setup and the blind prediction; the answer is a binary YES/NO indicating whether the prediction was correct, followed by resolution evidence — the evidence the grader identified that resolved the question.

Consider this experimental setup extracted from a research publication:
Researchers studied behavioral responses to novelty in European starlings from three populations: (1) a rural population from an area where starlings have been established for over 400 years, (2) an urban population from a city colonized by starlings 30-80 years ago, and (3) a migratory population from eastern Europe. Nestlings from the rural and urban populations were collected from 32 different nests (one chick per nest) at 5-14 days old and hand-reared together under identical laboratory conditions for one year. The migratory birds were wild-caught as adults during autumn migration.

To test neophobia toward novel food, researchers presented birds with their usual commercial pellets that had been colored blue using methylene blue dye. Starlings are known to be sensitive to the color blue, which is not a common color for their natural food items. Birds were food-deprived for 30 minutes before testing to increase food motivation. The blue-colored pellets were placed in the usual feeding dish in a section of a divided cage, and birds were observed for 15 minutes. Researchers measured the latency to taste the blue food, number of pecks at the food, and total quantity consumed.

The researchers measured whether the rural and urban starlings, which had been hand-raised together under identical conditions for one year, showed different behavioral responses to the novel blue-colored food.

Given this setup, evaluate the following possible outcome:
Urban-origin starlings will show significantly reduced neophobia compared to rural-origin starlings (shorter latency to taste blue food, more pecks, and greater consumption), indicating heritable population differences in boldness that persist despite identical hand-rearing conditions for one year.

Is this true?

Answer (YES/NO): NO